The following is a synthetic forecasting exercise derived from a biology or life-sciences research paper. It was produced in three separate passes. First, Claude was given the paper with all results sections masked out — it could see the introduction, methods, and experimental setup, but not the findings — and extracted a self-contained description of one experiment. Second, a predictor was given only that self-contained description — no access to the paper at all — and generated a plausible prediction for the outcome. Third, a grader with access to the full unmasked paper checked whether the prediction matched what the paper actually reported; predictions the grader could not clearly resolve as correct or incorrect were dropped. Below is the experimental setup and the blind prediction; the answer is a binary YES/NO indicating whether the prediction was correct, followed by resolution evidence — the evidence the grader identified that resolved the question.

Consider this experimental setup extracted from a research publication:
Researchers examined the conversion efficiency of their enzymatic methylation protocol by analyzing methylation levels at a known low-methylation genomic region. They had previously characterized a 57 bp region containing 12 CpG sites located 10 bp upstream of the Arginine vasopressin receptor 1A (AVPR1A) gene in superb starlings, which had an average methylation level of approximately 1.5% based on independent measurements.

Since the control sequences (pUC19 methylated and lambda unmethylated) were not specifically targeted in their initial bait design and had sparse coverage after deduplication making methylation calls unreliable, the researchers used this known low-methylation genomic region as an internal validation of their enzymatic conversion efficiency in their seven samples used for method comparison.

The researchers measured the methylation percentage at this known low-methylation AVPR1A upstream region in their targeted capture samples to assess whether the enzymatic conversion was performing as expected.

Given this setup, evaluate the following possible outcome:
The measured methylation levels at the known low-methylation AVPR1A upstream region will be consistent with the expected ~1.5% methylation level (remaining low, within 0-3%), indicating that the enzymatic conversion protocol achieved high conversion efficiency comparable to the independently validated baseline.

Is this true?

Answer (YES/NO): YES